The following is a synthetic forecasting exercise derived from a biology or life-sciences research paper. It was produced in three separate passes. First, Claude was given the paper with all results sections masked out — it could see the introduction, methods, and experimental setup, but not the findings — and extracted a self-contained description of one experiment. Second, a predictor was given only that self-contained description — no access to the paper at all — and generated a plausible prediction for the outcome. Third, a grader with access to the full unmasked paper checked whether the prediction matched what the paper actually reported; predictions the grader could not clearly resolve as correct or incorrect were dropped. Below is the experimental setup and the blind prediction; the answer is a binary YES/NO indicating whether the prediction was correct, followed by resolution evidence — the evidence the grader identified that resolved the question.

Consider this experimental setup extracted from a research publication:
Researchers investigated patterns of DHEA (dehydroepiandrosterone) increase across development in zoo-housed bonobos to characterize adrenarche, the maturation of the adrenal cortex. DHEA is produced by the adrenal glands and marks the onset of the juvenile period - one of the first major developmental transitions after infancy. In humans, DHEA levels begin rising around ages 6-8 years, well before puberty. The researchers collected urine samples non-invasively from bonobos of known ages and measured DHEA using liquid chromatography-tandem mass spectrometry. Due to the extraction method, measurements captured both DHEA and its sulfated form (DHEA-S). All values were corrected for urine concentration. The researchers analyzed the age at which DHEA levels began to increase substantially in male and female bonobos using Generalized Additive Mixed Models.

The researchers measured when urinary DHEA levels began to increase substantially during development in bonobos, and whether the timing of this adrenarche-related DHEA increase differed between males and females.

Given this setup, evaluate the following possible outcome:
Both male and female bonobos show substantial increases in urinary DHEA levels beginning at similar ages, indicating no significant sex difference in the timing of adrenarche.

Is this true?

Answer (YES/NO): YES